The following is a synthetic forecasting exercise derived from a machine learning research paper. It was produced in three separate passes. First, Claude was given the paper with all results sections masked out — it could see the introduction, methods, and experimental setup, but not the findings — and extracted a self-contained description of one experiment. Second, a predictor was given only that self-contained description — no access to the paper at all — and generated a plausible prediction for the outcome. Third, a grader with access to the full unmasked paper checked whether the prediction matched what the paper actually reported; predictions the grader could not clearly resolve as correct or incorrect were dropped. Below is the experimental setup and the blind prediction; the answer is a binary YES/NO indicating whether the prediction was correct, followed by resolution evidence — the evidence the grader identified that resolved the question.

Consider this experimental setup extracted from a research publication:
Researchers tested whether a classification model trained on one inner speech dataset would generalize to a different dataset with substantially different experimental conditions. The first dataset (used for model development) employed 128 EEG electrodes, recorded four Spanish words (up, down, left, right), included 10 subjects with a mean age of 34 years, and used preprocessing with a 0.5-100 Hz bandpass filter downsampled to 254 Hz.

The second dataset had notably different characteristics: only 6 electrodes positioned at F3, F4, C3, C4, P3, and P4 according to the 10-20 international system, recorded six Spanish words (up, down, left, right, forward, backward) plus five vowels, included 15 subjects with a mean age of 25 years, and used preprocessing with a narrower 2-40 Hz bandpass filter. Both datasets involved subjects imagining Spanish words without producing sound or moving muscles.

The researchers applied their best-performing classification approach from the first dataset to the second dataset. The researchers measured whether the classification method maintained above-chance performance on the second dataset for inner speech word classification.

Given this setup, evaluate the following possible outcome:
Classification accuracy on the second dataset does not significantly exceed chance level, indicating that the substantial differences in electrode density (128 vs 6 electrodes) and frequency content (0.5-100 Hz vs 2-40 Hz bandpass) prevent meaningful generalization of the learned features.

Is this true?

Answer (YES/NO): NO